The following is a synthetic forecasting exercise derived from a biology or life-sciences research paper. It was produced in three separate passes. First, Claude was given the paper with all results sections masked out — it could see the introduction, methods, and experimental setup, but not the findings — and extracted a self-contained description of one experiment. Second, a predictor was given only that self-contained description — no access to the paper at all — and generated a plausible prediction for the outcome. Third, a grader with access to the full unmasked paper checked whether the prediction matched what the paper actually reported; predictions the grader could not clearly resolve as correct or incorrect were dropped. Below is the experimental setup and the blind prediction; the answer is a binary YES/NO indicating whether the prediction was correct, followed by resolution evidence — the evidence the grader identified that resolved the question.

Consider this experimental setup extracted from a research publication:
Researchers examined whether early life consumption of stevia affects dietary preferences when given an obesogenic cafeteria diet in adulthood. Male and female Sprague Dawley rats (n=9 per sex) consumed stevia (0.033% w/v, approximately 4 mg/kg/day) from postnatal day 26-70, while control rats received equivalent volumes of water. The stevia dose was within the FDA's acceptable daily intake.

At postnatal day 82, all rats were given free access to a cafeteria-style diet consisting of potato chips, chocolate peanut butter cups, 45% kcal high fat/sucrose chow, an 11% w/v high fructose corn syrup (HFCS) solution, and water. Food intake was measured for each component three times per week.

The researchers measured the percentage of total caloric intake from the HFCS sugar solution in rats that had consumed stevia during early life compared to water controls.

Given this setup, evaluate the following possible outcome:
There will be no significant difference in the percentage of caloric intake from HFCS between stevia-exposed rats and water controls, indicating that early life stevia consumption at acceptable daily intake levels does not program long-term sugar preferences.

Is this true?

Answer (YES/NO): NO